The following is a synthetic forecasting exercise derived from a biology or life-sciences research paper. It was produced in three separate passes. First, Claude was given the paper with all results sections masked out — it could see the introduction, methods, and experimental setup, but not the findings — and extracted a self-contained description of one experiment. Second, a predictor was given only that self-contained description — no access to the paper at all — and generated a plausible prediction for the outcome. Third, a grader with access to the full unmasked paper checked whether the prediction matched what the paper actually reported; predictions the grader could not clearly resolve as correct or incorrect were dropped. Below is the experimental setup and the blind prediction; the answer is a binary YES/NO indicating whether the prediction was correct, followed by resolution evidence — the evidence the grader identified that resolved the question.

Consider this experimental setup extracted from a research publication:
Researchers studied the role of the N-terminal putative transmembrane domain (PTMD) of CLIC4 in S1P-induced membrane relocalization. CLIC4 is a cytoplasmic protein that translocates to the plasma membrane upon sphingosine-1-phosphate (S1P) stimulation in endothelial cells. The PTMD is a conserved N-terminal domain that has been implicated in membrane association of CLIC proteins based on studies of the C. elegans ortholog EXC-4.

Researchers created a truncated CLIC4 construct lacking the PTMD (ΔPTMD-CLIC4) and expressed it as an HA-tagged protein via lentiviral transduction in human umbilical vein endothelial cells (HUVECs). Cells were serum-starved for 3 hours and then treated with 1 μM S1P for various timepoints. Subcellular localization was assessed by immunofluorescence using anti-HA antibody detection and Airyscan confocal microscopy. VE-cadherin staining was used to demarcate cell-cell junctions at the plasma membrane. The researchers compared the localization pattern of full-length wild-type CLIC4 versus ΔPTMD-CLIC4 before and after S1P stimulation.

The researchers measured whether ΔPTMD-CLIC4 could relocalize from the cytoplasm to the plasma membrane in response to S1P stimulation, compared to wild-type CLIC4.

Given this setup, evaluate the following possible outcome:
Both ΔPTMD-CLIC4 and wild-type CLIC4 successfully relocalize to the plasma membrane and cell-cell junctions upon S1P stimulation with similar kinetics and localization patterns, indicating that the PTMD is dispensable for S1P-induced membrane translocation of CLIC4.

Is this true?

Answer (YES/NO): NO